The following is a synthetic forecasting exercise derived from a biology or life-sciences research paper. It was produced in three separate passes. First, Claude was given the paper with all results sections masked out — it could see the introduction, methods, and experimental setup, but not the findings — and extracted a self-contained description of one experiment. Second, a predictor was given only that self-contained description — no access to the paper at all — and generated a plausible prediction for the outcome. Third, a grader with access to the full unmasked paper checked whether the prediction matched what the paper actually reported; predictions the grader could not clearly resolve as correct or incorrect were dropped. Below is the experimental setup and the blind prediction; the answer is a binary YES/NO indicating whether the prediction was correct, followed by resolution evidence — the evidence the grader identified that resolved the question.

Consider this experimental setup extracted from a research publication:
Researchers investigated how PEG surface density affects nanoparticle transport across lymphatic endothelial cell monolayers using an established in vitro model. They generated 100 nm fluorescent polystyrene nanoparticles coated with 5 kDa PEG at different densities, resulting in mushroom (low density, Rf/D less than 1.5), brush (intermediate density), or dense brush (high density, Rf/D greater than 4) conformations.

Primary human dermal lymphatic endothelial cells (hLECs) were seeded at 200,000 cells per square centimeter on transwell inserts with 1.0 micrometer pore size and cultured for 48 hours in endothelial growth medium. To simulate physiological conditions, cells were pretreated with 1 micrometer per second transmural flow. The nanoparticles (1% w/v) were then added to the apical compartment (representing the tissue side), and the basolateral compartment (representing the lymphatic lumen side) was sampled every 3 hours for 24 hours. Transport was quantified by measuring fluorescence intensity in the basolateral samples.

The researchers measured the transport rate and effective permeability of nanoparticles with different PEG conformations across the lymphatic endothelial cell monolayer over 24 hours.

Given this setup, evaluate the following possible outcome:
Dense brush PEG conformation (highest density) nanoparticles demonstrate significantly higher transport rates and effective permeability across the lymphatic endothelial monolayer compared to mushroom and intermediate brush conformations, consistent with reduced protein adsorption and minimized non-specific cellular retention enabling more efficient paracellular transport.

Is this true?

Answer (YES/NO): NO